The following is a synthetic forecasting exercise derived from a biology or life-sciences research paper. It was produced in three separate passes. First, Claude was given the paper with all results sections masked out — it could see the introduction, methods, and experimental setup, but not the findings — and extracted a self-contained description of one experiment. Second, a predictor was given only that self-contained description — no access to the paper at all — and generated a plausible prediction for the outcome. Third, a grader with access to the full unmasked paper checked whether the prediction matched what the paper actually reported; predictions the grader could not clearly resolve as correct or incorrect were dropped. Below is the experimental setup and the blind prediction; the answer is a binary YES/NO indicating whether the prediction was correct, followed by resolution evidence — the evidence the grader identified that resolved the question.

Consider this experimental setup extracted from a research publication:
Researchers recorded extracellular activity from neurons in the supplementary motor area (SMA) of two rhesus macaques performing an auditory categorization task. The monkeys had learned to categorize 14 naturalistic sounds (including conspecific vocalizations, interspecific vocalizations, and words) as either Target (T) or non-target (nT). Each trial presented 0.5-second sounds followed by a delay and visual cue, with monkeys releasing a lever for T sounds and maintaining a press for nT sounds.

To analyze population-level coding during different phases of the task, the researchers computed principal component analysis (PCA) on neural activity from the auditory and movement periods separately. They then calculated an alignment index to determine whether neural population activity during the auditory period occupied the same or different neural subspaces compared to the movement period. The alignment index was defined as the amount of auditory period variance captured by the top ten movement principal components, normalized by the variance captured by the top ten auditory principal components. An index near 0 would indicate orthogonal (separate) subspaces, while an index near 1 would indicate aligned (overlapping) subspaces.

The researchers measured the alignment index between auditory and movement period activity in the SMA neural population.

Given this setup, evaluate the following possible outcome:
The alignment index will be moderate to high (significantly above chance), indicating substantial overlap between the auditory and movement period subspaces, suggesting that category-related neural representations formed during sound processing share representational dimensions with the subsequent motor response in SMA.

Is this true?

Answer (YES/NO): NO